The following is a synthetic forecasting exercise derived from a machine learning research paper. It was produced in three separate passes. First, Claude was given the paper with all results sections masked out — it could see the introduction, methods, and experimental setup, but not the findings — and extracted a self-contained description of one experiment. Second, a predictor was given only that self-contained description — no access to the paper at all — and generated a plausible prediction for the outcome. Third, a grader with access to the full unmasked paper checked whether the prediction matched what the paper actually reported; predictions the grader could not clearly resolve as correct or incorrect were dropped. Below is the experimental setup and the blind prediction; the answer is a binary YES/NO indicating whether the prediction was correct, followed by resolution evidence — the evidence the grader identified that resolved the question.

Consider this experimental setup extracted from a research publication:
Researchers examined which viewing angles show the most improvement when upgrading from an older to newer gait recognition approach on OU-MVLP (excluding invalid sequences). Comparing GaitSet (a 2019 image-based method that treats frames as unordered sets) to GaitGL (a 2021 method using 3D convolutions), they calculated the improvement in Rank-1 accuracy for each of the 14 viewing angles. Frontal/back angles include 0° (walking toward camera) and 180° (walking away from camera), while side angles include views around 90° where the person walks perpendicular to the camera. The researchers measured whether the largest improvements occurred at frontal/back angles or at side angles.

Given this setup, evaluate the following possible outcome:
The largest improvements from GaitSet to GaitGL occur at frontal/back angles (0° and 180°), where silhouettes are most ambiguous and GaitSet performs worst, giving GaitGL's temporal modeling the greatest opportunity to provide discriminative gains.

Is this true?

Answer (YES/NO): YES